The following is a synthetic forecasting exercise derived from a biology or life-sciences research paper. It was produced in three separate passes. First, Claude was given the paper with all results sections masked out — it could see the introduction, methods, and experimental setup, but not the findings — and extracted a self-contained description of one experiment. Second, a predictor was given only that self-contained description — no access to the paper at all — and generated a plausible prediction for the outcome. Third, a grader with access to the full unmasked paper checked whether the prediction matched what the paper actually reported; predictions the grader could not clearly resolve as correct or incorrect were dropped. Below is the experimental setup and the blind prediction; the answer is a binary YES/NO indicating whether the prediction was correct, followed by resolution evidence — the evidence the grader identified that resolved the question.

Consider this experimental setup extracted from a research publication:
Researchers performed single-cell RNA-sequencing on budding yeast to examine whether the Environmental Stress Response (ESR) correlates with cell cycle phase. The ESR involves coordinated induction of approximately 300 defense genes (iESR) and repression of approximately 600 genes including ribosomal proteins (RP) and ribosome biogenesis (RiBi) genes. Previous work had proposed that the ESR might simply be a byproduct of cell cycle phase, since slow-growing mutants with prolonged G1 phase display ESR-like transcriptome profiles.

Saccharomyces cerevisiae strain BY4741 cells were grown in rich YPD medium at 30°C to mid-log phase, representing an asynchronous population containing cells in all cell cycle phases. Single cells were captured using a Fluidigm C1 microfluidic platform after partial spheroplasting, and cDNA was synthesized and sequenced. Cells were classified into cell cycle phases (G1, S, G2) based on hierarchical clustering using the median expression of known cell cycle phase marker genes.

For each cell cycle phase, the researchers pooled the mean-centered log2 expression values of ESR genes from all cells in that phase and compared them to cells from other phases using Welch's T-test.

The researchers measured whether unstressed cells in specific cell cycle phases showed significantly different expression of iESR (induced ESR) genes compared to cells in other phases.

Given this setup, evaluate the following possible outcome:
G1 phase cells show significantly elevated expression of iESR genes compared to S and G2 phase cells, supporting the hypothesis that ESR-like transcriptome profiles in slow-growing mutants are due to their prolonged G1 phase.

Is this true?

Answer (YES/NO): NO